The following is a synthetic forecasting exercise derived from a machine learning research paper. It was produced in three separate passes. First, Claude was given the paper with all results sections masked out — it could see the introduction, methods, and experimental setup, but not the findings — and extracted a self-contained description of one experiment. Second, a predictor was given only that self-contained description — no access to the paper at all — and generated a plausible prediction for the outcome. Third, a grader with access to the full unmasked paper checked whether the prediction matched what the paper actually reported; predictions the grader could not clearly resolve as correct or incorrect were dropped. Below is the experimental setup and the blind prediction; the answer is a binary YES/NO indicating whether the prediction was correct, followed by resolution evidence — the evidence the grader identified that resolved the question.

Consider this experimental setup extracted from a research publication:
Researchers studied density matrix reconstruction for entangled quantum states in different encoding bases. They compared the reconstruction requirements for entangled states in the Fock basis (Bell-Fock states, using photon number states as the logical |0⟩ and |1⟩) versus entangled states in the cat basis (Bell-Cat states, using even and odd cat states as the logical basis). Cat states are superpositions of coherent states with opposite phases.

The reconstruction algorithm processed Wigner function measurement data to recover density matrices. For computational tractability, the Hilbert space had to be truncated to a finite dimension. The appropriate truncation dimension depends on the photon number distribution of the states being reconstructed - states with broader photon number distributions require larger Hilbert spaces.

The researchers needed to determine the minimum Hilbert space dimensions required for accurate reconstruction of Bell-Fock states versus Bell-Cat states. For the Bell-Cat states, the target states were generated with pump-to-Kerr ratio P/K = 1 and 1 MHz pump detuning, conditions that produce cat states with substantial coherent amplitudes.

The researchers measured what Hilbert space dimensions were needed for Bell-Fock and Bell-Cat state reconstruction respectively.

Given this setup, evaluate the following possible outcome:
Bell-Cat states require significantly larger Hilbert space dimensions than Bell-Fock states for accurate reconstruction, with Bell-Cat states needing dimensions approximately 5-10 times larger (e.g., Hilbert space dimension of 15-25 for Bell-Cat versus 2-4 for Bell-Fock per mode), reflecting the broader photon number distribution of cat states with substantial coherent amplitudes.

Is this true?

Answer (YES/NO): NO